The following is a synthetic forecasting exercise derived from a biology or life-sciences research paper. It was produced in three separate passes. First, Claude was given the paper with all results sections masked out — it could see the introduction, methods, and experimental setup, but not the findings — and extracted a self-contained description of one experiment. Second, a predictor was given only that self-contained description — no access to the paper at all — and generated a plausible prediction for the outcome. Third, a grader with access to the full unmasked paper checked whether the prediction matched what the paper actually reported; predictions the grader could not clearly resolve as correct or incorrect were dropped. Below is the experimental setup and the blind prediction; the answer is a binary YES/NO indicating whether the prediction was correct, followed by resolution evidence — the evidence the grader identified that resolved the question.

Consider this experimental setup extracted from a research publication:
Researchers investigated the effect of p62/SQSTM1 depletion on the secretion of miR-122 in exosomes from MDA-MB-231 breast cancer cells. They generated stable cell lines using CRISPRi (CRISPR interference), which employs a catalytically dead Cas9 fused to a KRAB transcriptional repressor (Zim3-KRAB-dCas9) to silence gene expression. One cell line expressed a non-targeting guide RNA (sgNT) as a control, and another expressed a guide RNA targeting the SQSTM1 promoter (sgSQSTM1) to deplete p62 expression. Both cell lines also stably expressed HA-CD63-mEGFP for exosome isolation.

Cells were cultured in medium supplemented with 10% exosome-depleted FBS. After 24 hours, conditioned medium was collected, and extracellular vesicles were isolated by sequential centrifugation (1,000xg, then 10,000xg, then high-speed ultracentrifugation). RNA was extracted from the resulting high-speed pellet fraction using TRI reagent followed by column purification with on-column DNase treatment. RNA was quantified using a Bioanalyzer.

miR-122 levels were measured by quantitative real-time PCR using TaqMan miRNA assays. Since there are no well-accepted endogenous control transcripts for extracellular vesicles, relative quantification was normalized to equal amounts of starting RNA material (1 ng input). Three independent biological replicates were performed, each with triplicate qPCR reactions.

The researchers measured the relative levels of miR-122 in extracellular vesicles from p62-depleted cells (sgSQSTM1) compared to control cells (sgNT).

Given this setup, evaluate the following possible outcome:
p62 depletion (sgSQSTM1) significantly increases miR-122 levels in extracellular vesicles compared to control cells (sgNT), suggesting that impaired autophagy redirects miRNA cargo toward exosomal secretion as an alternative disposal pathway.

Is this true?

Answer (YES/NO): NO